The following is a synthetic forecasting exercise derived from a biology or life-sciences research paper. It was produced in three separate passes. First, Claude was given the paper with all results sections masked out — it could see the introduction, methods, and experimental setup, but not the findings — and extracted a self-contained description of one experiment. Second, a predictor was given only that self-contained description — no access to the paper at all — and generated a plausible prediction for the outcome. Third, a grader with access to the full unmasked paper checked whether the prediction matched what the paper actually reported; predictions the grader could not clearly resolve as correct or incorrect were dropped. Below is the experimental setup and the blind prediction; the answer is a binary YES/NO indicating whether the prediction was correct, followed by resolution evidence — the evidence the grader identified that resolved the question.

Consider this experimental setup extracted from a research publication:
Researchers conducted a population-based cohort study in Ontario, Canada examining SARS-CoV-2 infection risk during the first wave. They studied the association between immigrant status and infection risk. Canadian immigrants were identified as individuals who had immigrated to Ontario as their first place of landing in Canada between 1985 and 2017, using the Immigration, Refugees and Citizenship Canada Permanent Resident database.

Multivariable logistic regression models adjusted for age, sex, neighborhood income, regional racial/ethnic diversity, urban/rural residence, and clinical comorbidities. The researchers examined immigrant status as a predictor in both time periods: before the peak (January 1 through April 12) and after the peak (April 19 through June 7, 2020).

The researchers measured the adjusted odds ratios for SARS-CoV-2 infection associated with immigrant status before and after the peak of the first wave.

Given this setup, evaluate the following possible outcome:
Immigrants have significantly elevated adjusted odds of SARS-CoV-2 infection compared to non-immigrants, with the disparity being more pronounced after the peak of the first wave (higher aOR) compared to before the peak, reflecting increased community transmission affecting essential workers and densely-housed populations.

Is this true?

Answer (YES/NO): YES